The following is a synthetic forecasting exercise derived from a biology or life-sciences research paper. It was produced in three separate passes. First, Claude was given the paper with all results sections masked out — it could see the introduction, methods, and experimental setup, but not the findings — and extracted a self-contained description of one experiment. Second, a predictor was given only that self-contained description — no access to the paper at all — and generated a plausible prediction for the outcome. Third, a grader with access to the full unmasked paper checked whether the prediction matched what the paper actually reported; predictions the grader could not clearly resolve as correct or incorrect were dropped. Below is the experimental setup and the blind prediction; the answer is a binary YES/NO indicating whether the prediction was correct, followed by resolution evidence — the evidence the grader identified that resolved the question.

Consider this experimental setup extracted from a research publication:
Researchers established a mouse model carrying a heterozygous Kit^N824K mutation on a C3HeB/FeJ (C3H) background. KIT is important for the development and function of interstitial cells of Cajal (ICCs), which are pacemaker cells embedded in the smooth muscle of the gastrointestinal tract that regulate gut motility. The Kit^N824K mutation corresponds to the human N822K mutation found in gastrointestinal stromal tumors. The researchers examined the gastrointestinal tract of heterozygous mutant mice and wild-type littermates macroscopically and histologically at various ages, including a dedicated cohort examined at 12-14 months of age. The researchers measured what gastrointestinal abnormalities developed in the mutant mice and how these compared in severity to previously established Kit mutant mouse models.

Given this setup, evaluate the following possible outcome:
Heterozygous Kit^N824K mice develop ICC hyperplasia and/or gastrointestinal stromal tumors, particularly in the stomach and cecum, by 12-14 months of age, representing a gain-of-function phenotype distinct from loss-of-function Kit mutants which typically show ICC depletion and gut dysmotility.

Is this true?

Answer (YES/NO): YES